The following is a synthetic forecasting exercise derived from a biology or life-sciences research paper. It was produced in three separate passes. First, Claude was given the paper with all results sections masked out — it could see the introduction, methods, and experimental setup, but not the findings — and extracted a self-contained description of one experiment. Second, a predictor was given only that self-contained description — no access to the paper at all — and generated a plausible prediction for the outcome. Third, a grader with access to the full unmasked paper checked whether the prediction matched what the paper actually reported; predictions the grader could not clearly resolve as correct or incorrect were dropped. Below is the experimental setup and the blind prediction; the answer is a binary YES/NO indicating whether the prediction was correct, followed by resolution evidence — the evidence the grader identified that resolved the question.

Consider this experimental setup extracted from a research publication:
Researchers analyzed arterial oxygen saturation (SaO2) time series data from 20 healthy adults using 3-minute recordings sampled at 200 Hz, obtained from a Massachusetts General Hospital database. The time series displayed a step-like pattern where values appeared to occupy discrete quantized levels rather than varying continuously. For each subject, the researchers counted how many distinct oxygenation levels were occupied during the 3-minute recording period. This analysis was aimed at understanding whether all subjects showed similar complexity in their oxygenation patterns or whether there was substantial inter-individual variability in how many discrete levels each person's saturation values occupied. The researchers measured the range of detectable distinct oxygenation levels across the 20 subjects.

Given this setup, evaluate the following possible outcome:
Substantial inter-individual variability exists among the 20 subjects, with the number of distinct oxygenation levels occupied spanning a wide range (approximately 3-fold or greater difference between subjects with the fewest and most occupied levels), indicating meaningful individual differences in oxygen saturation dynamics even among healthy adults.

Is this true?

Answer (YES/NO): YES